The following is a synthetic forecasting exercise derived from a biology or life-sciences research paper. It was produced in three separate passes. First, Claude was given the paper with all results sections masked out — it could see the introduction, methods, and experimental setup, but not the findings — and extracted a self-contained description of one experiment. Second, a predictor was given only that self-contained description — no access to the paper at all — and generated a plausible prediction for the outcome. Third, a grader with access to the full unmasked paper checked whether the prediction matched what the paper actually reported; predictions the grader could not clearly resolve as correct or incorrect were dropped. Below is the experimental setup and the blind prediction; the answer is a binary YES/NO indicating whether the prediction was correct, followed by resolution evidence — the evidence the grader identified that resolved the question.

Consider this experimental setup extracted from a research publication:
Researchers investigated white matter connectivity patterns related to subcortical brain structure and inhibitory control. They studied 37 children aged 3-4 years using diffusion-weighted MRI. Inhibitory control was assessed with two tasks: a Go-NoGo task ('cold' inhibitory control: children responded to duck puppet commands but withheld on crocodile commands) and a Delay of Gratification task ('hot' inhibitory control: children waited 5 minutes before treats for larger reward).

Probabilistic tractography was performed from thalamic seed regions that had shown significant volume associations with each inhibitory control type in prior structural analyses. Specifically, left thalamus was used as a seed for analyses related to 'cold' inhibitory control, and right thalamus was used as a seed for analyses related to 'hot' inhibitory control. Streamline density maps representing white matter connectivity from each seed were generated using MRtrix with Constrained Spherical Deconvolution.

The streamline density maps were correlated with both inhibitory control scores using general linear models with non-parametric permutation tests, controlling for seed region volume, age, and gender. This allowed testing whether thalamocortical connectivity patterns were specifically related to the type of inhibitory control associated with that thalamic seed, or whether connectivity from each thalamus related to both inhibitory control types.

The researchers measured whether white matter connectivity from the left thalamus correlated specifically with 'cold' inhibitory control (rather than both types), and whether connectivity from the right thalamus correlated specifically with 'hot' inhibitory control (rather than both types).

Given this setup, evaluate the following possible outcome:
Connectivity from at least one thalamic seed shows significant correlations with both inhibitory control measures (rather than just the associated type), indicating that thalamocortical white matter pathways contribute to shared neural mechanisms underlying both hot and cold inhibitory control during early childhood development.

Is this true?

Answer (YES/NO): NO